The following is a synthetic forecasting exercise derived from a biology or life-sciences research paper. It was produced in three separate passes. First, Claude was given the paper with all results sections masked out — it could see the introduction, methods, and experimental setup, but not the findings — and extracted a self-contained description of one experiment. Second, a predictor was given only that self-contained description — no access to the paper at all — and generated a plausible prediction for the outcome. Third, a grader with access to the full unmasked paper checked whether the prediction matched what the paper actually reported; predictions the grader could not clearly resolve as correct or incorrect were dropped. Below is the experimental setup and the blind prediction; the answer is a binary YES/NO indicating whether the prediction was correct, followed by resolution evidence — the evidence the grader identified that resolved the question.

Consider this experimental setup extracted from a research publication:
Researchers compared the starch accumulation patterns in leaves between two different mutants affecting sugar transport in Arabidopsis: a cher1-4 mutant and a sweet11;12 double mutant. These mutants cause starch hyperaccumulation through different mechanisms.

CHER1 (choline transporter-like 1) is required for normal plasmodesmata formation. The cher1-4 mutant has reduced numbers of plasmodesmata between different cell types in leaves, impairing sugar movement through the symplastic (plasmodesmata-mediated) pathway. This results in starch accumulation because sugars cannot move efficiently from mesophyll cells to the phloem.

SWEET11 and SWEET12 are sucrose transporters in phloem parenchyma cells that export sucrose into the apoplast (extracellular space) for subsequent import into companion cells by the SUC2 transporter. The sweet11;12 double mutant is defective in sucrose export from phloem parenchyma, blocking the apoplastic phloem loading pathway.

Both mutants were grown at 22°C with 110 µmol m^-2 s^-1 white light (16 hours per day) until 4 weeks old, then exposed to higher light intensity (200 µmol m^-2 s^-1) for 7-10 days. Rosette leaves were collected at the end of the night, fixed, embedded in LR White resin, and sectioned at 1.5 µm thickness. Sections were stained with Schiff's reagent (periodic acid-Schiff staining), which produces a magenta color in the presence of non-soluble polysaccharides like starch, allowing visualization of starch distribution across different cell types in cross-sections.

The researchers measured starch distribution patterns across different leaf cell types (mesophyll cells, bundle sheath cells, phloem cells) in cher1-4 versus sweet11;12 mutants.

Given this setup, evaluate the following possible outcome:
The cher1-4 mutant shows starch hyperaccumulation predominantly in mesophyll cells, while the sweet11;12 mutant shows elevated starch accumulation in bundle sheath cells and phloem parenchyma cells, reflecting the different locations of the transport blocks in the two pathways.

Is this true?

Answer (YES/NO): NO